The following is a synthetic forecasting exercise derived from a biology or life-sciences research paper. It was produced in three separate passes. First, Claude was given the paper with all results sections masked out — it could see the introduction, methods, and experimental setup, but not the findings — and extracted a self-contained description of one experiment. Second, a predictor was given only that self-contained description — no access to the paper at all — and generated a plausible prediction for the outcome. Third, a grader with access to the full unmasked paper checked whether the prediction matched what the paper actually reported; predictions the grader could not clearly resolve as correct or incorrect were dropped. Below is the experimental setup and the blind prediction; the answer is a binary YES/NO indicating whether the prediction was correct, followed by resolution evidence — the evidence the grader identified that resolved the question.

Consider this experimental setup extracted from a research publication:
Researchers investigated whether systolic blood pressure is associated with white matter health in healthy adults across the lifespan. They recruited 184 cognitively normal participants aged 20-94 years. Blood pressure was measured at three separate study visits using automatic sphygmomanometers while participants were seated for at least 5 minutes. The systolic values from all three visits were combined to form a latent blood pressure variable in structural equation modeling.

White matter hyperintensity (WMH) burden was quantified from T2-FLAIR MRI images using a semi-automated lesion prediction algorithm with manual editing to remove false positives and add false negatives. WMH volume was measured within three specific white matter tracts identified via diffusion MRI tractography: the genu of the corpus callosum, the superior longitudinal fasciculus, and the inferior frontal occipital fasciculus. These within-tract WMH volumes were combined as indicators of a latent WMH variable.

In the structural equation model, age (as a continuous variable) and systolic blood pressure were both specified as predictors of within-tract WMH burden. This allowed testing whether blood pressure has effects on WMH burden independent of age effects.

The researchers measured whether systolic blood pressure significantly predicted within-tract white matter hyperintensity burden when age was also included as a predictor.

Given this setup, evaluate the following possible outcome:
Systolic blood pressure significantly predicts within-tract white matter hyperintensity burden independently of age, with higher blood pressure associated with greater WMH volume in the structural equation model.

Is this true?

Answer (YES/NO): NO